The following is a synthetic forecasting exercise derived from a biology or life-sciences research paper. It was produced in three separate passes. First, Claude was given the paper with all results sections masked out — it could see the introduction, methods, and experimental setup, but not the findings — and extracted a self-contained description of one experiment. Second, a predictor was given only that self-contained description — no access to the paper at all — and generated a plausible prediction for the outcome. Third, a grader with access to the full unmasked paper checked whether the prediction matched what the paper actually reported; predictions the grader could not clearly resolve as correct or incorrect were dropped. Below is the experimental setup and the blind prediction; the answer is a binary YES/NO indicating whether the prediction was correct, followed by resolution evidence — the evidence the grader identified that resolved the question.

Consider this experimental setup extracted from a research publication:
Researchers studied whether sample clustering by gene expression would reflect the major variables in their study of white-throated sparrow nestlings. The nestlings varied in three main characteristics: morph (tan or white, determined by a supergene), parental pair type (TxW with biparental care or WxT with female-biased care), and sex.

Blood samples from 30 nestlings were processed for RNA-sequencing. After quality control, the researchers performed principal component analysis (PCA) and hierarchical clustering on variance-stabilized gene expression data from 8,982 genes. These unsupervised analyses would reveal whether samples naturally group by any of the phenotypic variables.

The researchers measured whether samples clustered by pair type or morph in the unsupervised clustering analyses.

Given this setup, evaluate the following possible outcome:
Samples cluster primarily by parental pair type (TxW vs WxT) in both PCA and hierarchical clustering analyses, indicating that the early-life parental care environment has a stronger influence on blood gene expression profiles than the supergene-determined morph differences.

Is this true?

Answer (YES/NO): NO